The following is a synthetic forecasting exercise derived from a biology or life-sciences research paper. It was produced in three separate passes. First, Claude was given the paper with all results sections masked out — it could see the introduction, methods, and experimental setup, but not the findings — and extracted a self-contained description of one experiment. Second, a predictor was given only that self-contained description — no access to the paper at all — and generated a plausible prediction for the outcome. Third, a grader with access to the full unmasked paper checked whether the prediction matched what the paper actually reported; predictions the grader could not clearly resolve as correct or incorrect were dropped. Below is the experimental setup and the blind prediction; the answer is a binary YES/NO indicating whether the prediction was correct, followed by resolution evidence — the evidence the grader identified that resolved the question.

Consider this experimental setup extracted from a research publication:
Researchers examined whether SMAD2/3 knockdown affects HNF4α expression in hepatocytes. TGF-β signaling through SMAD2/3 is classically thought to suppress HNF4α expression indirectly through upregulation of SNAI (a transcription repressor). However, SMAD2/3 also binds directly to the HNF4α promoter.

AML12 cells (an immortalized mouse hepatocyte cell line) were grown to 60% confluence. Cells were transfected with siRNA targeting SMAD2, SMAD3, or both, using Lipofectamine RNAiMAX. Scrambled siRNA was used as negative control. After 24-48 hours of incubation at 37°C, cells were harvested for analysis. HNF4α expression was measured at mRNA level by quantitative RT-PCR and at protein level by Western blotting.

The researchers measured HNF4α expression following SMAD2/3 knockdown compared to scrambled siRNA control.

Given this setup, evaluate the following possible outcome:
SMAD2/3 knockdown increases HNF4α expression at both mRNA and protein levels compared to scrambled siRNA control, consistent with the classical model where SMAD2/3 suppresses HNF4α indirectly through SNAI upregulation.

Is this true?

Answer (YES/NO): NO